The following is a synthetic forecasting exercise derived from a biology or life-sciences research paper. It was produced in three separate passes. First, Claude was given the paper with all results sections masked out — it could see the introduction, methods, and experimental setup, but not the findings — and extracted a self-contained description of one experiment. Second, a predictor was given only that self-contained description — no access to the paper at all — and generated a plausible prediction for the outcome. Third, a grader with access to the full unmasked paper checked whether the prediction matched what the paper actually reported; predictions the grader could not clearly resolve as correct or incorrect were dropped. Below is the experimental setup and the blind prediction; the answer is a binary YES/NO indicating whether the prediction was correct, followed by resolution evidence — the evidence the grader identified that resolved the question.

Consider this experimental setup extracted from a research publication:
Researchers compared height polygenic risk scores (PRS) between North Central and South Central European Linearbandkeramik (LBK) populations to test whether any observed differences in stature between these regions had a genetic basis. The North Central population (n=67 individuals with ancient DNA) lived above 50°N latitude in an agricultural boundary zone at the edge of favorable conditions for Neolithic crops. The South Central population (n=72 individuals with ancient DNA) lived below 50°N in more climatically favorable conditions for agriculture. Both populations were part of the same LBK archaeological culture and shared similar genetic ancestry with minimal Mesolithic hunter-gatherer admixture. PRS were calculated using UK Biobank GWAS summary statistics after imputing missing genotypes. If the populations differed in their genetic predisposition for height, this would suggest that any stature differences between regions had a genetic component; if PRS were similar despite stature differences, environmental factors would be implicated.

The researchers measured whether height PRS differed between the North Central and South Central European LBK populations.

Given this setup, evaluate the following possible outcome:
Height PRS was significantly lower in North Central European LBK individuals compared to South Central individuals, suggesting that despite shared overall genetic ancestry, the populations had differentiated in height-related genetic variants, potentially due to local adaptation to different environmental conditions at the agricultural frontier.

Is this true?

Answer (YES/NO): NO